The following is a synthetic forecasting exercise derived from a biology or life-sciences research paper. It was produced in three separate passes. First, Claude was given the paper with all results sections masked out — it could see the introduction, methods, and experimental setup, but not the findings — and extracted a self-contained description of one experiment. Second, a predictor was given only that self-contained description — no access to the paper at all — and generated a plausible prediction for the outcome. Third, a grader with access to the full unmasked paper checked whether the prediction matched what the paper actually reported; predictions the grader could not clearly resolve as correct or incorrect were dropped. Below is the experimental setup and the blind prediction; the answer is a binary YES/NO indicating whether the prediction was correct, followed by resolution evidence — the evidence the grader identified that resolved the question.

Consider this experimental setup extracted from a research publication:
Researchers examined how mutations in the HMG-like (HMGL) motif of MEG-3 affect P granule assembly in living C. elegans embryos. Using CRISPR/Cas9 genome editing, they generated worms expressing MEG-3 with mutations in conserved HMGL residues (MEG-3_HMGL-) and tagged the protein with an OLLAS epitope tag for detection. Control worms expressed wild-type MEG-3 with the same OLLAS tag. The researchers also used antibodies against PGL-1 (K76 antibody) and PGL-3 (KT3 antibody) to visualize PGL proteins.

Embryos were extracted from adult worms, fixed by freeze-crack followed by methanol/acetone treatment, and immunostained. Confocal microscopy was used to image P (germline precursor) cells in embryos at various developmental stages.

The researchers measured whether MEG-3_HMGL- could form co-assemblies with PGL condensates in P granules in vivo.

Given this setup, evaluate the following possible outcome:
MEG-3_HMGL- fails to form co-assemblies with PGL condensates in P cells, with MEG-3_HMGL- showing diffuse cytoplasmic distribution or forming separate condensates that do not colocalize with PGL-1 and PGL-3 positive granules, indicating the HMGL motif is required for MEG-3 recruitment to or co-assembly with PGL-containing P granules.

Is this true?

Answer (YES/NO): YES